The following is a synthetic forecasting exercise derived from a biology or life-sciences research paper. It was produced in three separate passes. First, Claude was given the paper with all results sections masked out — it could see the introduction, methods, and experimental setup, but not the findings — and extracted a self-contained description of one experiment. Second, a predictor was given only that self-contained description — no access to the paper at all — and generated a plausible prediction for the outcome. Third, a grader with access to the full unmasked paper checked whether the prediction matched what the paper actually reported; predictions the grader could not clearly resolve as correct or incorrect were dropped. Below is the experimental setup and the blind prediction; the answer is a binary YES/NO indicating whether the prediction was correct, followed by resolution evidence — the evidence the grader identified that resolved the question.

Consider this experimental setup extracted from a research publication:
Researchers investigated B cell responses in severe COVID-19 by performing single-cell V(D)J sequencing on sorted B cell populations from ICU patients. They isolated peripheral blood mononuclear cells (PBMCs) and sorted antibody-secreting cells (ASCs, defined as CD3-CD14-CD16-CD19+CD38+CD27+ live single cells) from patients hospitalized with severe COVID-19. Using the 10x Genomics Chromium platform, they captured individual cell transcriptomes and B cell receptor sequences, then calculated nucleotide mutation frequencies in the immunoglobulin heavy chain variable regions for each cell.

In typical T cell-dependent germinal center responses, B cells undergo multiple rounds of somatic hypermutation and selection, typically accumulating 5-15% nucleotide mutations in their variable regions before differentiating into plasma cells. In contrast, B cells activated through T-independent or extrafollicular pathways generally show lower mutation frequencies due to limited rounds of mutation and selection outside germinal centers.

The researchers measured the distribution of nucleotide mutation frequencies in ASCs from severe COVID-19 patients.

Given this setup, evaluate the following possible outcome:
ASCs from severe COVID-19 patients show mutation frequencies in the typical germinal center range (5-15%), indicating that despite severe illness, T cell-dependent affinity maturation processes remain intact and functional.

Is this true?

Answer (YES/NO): NO